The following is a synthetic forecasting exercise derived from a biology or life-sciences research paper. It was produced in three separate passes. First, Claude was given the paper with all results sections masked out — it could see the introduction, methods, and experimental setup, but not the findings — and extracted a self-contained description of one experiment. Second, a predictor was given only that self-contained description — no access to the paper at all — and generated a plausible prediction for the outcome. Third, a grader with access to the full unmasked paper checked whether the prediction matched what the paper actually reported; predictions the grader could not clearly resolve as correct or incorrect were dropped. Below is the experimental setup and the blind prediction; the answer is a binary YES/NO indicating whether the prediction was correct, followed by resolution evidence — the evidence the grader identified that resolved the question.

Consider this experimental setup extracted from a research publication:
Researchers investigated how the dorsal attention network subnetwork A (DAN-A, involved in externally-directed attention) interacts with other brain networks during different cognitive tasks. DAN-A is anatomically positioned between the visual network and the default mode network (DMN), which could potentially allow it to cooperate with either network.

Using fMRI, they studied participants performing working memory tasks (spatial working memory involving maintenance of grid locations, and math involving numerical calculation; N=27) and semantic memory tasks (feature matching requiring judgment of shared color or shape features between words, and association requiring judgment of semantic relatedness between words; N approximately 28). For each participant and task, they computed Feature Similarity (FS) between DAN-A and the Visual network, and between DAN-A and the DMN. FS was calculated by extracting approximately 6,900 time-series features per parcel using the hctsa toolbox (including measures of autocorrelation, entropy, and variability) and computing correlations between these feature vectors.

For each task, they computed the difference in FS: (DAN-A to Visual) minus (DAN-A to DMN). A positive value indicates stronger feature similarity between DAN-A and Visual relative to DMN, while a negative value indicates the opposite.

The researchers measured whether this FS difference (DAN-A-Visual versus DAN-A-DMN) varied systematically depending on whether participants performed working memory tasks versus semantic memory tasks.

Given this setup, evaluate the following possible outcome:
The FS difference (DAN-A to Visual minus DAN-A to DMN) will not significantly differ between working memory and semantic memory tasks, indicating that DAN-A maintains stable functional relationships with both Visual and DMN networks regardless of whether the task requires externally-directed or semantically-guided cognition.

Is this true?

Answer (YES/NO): NO